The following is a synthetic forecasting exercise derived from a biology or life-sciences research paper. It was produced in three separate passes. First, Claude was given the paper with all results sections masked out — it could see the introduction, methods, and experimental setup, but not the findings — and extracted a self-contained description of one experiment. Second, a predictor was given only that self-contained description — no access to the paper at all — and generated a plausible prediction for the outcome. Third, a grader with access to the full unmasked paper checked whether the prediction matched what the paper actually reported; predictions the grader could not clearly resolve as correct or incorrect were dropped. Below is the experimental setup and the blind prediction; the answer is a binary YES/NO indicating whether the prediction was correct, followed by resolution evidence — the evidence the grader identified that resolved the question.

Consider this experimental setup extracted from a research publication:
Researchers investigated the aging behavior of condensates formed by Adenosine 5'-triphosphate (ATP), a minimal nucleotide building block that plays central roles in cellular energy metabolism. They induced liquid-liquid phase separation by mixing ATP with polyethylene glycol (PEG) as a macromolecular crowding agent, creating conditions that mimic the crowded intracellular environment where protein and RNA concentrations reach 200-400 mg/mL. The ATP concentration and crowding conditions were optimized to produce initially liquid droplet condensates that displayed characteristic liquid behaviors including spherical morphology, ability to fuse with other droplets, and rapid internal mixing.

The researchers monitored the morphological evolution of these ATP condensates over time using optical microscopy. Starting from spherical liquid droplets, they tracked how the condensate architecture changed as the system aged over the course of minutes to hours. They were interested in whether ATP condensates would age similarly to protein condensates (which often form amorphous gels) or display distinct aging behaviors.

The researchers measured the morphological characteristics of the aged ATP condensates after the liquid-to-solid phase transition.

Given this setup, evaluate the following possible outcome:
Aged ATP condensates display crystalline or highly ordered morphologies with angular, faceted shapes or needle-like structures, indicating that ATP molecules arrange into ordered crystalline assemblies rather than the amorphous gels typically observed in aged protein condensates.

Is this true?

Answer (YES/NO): YES